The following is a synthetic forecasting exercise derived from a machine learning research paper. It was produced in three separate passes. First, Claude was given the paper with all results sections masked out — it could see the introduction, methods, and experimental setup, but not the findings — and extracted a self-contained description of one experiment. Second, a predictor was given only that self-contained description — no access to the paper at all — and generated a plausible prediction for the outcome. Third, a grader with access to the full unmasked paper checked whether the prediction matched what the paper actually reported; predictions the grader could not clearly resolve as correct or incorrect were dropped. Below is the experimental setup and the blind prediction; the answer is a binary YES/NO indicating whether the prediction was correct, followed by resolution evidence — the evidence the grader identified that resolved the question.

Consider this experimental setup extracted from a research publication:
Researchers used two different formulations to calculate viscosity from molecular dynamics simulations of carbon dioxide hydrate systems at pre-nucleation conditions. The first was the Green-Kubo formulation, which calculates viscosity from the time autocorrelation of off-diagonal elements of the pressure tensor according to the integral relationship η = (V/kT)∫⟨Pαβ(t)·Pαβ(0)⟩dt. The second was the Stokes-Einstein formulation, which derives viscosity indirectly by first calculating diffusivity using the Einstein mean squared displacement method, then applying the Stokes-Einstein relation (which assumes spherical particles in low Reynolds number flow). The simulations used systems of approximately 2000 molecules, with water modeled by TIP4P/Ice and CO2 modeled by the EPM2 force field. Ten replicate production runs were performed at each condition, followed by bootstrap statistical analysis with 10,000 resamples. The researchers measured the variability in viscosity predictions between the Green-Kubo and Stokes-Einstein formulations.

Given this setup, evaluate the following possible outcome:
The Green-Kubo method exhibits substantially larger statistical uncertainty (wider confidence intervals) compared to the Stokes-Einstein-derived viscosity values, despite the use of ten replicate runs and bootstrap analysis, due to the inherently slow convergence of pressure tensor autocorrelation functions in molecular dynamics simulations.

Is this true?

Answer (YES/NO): NO